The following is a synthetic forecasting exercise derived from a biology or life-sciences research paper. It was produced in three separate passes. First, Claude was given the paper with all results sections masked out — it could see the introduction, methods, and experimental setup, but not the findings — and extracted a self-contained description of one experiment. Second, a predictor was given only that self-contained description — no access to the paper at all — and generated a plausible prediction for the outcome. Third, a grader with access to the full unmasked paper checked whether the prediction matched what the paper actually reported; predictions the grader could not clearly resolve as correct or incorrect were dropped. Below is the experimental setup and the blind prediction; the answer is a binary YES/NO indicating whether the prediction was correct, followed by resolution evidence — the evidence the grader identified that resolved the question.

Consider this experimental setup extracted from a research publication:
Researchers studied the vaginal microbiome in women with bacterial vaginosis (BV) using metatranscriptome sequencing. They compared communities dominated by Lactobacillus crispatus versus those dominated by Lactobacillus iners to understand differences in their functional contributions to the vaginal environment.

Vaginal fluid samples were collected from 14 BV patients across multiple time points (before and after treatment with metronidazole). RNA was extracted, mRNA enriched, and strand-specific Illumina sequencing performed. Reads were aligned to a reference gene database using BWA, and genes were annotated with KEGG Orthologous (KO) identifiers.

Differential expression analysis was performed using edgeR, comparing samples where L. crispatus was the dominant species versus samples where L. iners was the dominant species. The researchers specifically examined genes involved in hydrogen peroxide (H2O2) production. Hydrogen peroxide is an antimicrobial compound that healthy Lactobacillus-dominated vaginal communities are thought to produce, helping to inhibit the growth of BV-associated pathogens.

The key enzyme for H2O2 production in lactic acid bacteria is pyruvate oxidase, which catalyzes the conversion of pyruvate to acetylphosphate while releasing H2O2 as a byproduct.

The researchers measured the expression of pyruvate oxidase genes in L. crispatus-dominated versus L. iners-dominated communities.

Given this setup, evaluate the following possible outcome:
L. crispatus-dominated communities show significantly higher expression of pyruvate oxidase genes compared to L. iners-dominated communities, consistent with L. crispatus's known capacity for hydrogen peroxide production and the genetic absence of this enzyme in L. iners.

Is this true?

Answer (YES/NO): YES